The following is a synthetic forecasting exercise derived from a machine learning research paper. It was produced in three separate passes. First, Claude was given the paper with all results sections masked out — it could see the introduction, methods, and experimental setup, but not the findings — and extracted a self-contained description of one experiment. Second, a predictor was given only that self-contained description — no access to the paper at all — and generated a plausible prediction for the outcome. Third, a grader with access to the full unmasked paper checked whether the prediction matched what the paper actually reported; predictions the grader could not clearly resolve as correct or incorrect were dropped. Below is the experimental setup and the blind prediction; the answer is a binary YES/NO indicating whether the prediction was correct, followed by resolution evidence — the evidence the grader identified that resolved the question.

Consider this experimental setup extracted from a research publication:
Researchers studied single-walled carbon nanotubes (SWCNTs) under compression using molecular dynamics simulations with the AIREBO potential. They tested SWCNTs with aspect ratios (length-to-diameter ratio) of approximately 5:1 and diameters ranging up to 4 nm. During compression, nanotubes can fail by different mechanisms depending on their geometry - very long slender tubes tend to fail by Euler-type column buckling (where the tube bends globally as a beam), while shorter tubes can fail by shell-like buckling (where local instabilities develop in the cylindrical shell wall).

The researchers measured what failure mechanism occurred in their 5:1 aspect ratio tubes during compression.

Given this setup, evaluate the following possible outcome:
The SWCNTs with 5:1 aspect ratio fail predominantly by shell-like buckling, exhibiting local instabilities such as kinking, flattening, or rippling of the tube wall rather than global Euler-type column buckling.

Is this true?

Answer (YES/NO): YES